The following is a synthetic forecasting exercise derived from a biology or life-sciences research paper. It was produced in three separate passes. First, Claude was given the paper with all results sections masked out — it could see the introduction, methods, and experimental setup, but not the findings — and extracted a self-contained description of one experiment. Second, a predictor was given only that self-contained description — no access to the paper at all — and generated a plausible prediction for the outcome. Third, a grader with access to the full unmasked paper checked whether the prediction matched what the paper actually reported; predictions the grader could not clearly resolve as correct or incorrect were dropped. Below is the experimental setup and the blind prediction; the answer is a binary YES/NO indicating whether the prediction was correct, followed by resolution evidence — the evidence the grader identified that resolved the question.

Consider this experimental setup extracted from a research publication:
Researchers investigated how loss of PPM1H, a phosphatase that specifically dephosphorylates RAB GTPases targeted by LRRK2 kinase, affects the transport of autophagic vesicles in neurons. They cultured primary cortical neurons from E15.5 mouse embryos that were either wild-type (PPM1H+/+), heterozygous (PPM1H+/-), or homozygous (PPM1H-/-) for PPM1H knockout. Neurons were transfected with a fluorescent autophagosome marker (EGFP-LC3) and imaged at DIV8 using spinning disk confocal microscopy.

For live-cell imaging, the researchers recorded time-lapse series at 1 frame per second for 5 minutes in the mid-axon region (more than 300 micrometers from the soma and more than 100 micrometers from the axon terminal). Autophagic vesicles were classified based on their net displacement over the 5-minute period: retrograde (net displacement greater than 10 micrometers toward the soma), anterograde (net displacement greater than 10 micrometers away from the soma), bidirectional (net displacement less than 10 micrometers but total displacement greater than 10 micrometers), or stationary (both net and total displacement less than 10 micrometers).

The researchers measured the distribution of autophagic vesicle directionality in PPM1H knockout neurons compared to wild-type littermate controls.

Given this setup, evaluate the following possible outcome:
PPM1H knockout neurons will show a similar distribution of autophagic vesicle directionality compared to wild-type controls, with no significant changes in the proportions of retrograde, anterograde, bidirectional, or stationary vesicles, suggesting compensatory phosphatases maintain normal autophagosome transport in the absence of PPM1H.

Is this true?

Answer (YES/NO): NO